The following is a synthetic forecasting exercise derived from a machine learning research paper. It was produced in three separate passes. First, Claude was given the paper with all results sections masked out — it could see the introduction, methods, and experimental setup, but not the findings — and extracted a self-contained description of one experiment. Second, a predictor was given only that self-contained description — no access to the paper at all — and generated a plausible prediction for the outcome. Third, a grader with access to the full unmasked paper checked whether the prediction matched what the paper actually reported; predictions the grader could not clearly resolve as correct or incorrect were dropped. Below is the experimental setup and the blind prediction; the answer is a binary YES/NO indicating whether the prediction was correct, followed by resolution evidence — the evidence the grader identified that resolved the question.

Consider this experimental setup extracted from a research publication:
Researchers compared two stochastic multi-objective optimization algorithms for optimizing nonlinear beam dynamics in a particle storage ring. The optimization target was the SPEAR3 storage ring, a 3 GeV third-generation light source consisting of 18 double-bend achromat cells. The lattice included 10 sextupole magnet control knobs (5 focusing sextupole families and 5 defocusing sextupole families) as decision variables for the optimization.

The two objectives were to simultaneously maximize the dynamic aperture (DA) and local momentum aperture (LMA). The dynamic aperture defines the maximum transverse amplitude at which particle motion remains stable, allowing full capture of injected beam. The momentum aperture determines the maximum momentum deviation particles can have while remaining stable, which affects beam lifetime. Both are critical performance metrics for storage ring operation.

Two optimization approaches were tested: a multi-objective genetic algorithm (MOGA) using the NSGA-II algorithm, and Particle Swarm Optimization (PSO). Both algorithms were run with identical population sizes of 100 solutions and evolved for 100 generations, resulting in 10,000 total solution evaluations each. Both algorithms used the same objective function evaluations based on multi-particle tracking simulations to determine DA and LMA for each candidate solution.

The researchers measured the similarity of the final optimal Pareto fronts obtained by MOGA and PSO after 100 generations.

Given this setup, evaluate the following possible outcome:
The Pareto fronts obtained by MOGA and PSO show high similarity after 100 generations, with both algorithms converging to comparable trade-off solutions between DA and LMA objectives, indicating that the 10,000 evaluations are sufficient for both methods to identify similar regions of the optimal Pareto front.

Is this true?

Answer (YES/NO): YES